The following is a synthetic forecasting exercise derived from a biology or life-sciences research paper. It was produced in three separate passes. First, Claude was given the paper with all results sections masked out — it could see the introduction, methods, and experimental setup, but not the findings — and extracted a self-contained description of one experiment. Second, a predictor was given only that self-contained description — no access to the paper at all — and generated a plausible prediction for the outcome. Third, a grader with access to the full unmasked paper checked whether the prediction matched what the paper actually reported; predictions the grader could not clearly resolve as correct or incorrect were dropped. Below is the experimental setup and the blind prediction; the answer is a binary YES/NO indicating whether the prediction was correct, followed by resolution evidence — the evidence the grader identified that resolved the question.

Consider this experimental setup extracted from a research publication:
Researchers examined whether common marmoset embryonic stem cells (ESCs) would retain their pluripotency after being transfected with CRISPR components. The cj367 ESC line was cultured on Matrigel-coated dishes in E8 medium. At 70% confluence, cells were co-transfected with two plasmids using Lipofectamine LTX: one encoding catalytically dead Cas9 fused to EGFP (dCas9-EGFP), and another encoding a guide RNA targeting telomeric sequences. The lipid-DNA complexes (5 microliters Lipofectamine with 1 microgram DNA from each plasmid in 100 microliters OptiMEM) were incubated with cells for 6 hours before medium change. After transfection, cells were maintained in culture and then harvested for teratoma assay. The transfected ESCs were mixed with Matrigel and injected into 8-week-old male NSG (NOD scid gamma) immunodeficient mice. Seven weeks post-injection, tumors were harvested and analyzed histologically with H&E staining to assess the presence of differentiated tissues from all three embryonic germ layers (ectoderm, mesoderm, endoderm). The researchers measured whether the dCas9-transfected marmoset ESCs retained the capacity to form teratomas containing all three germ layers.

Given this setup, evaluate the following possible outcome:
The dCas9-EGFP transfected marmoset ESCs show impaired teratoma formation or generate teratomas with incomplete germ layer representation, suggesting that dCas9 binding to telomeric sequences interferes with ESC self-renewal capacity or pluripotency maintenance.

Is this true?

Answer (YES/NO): NO